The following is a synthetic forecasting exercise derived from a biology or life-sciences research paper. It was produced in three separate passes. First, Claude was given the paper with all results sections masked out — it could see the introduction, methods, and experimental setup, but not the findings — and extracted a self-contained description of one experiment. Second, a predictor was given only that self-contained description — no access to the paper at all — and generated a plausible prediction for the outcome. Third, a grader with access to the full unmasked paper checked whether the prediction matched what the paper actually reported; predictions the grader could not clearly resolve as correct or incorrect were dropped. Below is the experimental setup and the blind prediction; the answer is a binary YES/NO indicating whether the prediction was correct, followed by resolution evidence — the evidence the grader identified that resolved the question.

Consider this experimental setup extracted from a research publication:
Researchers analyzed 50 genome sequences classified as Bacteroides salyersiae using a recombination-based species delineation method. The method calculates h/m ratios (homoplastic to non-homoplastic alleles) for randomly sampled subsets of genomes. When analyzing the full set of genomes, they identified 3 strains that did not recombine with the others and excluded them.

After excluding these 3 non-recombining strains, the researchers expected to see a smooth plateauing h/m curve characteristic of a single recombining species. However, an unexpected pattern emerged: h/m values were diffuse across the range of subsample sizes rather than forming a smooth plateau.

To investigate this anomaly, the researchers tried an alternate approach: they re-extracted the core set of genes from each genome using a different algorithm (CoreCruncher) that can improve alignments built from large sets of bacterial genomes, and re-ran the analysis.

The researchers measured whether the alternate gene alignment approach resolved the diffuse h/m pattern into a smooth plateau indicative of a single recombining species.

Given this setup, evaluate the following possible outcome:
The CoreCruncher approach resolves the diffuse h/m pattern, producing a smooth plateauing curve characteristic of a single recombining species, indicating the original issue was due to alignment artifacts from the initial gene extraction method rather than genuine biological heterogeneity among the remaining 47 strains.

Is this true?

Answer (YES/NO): YES